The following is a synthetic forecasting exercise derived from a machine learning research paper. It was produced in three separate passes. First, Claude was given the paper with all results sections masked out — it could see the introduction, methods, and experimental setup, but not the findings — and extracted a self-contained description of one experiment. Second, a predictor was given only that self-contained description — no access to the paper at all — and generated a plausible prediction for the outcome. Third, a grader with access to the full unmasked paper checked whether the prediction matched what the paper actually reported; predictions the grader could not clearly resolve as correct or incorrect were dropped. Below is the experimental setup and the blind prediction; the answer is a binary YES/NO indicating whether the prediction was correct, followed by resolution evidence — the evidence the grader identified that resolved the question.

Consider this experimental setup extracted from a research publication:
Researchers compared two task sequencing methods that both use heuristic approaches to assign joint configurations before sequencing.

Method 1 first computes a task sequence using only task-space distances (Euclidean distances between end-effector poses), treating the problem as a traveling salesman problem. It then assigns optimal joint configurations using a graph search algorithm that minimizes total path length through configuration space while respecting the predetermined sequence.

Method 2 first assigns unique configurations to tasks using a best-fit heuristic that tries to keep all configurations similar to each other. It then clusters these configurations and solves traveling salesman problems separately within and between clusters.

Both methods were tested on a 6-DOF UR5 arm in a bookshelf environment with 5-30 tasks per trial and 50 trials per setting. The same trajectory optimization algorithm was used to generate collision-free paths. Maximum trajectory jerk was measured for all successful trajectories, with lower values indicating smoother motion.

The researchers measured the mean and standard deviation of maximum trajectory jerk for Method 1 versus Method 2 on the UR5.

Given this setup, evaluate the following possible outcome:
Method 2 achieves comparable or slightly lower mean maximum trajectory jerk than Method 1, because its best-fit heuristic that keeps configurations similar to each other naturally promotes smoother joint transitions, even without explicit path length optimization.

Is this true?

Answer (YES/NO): NO